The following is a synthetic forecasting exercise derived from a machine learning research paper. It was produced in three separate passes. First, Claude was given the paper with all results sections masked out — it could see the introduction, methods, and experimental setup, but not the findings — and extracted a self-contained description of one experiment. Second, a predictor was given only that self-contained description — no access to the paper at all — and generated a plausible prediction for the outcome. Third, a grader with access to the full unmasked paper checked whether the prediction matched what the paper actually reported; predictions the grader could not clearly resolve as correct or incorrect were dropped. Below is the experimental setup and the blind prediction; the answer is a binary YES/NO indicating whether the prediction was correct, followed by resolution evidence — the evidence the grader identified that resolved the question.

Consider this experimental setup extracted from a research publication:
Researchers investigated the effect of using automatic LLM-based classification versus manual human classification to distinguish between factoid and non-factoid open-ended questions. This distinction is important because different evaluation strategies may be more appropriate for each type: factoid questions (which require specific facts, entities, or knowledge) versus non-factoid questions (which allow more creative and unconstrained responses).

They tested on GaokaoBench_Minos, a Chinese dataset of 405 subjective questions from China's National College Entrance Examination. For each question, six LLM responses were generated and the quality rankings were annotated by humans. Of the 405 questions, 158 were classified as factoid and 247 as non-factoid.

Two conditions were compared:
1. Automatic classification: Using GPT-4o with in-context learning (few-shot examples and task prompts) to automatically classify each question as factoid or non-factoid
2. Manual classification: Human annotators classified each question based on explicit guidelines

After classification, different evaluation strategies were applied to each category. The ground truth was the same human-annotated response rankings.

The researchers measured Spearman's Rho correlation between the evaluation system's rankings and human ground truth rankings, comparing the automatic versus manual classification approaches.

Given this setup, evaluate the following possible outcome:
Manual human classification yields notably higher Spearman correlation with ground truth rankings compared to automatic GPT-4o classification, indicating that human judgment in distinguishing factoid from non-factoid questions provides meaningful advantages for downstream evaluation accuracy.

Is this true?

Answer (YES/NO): NO